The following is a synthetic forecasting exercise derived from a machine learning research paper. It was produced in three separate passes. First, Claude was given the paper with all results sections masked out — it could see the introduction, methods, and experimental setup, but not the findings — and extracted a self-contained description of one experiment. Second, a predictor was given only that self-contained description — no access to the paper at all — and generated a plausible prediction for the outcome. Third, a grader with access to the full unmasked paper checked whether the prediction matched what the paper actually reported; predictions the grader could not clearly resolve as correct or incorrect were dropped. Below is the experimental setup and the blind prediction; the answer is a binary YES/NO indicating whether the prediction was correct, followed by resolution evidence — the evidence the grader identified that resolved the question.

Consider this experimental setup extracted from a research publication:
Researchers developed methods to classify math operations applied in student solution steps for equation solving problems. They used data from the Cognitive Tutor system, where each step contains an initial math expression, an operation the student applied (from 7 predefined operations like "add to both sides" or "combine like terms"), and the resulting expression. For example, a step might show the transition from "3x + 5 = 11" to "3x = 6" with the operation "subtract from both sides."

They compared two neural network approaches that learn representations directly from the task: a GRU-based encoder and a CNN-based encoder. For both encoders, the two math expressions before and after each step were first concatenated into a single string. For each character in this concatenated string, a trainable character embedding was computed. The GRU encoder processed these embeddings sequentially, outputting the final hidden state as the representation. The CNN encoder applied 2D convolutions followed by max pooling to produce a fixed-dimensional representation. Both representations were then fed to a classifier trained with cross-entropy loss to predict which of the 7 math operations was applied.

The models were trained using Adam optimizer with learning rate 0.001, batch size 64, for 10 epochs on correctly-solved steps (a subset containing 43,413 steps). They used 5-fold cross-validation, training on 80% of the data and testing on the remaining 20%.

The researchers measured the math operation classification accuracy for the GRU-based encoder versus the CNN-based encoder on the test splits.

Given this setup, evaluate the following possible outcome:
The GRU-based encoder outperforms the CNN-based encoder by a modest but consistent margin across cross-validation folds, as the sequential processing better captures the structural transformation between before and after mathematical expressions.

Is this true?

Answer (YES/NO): YES